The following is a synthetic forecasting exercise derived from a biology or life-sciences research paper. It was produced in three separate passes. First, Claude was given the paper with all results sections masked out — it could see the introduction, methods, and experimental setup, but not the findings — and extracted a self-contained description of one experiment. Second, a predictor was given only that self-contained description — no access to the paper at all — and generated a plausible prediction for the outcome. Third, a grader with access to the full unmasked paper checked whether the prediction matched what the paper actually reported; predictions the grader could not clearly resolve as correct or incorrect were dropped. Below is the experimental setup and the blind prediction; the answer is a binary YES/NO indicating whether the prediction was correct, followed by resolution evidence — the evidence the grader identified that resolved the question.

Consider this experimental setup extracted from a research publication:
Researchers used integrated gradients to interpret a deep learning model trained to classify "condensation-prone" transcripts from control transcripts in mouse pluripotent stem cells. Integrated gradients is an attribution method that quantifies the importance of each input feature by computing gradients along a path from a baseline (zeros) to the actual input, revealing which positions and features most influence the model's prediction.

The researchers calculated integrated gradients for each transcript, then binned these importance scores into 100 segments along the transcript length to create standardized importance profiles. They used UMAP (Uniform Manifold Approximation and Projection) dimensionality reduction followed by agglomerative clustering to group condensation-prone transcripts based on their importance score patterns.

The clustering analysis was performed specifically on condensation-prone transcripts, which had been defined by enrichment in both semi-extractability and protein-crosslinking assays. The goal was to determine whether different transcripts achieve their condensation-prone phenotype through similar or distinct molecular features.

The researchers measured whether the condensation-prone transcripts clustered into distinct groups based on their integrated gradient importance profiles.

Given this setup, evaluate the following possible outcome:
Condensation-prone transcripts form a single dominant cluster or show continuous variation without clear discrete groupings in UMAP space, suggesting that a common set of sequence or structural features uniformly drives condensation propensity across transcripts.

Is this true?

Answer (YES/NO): NO